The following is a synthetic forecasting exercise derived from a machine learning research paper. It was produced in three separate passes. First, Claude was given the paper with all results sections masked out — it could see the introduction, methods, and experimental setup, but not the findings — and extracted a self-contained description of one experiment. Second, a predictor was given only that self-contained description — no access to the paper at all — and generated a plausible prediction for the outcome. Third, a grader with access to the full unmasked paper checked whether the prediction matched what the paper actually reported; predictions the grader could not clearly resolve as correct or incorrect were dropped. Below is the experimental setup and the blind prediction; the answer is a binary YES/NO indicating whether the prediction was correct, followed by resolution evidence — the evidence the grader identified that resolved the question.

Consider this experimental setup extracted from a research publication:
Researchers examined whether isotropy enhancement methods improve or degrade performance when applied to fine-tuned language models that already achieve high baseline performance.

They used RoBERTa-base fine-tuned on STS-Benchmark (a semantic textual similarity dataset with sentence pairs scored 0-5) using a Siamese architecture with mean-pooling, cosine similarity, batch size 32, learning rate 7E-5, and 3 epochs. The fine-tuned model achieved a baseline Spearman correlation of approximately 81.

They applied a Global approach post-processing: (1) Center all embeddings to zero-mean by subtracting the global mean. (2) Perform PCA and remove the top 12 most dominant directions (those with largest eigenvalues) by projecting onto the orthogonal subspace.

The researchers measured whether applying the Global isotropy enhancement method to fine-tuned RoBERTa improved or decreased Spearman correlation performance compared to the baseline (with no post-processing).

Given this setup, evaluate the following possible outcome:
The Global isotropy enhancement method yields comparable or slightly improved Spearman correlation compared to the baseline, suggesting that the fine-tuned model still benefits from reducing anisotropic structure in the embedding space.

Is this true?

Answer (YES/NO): NO